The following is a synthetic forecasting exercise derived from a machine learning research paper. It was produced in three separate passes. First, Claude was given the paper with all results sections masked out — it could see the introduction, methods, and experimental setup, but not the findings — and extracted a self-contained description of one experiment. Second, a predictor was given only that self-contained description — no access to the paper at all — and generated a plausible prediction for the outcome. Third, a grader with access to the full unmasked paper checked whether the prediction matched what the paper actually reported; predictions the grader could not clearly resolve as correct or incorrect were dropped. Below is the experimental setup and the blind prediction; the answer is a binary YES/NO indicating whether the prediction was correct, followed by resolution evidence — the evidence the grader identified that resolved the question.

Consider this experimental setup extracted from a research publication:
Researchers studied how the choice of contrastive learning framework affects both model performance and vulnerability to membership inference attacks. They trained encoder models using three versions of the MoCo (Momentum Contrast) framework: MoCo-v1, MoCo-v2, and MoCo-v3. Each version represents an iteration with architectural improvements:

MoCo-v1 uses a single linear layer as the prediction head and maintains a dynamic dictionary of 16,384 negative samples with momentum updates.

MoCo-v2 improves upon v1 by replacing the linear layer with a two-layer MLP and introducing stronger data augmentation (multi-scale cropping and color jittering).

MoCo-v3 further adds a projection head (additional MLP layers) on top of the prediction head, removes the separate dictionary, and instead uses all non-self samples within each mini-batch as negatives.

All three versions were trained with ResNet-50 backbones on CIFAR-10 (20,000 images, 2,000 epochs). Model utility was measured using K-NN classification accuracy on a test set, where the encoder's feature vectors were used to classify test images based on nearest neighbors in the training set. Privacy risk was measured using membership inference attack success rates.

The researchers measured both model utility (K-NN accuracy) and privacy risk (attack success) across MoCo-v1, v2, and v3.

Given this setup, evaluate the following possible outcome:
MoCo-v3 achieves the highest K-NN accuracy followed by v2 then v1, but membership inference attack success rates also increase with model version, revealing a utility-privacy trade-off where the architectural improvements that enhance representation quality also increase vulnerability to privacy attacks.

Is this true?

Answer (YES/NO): YES